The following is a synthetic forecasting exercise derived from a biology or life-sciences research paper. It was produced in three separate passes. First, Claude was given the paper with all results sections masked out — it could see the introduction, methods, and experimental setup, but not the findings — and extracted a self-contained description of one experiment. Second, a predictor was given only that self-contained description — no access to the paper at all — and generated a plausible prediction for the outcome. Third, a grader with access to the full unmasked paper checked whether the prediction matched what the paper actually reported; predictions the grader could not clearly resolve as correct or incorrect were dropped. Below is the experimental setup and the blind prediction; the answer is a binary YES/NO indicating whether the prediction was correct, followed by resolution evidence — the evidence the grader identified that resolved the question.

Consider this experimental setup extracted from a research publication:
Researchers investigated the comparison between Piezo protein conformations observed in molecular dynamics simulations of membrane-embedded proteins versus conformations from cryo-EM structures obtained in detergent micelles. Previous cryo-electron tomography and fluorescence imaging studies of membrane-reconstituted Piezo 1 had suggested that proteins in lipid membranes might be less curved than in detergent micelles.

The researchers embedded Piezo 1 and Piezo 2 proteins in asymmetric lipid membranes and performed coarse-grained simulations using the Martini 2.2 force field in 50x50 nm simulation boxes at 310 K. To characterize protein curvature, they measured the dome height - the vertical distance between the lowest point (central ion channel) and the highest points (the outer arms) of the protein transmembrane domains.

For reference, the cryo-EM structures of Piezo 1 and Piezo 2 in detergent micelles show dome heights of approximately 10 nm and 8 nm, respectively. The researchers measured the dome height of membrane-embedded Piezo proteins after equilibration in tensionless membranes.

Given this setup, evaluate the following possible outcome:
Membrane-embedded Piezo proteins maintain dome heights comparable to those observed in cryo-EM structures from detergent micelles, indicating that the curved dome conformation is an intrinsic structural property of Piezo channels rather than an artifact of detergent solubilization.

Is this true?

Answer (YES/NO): NO